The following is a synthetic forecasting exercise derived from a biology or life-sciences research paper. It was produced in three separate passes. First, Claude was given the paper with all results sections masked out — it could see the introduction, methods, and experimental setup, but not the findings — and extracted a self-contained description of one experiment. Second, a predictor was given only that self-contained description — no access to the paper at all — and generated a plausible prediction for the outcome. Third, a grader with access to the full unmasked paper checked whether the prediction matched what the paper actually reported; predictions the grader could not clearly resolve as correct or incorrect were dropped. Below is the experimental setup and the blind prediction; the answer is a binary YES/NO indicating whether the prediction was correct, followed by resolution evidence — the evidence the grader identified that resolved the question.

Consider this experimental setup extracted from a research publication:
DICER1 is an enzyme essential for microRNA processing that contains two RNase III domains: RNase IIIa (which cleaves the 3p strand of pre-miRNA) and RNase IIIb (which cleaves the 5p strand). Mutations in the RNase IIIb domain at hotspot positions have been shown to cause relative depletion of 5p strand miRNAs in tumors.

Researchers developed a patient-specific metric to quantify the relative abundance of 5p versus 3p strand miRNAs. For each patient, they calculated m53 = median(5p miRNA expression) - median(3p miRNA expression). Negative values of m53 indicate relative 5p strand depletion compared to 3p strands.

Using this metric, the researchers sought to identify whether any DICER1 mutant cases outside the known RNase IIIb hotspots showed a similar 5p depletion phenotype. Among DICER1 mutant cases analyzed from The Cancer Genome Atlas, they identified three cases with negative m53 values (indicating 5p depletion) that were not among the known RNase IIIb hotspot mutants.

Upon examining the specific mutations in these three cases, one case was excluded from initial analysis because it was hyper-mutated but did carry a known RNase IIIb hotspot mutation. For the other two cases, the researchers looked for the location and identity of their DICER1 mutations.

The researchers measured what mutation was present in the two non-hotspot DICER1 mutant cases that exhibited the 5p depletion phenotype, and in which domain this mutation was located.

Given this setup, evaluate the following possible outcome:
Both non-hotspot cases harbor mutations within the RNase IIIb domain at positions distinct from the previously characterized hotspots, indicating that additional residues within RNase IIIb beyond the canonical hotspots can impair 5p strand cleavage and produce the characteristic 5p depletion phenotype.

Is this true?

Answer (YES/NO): NO